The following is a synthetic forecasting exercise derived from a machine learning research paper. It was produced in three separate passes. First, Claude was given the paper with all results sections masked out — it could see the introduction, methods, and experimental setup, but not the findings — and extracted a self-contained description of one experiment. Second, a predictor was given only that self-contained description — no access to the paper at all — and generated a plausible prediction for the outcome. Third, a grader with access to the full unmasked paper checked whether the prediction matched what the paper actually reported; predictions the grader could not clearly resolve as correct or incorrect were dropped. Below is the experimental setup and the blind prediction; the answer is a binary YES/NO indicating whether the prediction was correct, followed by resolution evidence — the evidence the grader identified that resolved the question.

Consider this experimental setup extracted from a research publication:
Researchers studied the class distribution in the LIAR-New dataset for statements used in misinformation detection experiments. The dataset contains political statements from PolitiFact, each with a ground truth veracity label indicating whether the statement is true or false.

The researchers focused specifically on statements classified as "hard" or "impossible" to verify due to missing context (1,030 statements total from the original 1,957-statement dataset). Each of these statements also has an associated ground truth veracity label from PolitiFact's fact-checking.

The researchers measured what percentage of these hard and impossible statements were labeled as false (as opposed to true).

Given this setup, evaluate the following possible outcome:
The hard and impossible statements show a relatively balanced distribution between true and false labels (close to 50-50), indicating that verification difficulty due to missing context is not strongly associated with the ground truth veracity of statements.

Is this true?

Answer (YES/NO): NO